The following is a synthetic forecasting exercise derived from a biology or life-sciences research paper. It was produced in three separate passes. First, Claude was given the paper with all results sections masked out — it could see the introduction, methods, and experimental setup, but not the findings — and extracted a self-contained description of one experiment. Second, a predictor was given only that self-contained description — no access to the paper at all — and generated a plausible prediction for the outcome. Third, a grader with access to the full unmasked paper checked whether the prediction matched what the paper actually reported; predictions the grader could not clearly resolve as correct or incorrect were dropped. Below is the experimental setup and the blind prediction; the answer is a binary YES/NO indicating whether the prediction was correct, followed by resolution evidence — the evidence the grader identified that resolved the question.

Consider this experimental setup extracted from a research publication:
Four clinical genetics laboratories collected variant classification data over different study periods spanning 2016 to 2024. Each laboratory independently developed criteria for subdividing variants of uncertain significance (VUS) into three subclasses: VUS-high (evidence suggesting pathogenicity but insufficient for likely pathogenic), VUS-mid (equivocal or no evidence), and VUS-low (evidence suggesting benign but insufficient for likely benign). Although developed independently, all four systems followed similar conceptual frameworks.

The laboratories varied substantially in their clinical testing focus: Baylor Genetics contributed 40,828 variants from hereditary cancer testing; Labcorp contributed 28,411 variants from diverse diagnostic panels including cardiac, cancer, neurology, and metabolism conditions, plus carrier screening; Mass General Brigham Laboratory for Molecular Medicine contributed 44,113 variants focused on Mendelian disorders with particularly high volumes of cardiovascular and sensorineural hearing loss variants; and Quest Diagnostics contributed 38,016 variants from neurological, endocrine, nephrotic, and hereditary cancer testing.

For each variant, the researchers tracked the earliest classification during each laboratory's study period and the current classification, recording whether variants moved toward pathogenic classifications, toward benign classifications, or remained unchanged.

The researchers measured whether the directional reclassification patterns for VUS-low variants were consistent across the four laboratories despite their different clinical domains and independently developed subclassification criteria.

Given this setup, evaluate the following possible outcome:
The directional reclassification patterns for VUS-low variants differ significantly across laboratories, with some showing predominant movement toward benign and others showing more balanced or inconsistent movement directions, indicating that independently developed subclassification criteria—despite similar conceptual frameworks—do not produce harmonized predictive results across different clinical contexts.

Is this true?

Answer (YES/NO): NO